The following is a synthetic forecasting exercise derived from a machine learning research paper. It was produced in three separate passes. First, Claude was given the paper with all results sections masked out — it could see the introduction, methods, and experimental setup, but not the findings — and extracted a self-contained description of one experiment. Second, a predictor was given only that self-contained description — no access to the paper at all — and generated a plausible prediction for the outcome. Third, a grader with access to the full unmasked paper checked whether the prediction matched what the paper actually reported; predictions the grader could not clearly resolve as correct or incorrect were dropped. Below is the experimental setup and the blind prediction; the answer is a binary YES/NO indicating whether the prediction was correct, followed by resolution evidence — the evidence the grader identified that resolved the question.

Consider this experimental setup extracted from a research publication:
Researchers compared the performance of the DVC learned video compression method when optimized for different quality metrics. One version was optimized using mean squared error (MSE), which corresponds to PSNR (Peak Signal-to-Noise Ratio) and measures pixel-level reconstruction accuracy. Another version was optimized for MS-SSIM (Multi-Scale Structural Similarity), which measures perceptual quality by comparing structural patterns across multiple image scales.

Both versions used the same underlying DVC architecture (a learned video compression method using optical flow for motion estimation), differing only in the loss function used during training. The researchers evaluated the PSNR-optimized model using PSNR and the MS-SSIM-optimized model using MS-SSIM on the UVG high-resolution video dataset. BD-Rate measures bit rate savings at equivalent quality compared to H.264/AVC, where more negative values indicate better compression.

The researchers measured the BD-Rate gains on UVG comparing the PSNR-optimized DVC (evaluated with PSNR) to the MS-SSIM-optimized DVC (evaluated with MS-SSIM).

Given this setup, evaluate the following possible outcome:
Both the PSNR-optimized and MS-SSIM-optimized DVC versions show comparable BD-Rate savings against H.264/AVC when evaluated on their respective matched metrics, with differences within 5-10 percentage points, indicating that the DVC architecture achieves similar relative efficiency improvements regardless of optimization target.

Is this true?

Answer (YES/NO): YES